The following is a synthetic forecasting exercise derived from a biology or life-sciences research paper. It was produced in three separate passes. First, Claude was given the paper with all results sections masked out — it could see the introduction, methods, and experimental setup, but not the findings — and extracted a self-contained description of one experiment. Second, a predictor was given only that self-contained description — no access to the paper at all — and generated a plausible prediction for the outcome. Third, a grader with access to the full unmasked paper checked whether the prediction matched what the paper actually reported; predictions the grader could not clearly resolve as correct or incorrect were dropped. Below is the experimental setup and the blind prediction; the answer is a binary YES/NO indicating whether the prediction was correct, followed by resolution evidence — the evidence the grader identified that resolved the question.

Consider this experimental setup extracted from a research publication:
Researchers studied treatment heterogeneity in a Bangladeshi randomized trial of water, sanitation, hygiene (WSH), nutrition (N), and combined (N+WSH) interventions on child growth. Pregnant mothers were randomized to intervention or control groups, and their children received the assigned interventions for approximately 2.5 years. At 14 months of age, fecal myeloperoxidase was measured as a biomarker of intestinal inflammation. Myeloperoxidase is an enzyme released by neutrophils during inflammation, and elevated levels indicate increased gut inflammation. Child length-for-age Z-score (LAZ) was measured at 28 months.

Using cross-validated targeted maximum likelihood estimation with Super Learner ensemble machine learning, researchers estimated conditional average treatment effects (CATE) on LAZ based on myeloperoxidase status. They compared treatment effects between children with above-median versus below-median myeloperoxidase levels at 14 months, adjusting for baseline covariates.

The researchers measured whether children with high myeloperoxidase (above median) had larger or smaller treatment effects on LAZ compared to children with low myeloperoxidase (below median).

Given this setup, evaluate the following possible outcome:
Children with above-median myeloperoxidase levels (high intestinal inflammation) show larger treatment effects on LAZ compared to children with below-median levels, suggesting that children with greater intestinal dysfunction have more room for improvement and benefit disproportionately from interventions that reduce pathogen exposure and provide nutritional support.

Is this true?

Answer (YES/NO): YES